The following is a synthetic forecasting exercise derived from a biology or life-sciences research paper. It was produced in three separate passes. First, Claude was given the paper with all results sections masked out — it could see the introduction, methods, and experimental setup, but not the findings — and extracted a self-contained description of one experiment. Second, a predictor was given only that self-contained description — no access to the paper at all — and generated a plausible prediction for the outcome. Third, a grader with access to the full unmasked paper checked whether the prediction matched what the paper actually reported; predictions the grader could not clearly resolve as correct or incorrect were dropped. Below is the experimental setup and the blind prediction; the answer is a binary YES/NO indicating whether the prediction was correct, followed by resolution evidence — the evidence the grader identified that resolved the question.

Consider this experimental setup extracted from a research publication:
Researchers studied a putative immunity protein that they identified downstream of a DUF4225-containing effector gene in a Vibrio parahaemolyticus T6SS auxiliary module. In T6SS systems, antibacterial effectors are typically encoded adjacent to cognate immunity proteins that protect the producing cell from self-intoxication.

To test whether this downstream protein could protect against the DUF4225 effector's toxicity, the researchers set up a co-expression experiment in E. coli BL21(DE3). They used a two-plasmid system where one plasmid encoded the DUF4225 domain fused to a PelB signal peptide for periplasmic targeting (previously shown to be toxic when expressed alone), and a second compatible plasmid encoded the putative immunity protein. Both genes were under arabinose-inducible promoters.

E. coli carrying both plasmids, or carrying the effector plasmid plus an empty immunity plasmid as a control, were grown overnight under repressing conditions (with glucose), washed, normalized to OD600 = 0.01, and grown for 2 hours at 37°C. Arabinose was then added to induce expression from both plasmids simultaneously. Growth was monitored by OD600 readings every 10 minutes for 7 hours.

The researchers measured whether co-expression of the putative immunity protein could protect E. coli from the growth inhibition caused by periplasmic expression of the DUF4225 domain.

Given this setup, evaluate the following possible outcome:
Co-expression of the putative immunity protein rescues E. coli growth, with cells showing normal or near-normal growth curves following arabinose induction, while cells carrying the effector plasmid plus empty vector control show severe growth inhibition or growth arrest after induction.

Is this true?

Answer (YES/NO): YES